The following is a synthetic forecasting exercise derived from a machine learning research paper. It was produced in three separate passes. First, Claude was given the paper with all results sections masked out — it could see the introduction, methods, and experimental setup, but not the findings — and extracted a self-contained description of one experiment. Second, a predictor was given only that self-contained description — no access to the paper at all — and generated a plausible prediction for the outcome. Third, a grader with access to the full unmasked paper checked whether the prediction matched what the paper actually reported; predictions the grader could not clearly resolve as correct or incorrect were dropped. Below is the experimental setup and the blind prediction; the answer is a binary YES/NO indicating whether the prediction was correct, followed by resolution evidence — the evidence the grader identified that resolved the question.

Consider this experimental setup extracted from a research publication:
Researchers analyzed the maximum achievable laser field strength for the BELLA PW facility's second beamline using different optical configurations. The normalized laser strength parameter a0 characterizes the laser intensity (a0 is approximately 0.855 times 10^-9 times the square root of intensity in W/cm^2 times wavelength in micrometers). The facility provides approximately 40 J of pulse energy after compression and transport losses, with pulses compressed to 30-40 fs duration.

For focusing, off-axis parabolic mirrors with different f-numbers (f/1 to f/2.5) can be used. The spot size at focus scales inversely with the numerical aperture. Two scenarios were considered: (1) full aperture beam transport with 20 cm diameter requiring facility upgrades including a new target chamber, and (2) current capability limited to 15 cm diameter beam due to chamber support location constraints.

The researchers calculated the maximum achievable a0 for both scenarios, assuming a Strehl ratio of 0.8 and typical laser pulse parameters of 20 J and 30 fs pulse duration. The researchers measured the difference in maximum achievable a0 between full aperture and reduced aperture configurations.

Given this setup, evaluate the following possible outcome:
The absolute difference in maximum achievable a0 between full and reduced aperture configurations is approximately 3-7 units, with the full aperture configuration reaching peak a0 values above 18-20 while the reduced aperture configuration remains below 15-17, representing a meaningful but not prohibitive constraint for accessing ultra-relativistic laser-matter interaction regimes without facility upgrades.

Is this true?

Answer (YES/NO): NO